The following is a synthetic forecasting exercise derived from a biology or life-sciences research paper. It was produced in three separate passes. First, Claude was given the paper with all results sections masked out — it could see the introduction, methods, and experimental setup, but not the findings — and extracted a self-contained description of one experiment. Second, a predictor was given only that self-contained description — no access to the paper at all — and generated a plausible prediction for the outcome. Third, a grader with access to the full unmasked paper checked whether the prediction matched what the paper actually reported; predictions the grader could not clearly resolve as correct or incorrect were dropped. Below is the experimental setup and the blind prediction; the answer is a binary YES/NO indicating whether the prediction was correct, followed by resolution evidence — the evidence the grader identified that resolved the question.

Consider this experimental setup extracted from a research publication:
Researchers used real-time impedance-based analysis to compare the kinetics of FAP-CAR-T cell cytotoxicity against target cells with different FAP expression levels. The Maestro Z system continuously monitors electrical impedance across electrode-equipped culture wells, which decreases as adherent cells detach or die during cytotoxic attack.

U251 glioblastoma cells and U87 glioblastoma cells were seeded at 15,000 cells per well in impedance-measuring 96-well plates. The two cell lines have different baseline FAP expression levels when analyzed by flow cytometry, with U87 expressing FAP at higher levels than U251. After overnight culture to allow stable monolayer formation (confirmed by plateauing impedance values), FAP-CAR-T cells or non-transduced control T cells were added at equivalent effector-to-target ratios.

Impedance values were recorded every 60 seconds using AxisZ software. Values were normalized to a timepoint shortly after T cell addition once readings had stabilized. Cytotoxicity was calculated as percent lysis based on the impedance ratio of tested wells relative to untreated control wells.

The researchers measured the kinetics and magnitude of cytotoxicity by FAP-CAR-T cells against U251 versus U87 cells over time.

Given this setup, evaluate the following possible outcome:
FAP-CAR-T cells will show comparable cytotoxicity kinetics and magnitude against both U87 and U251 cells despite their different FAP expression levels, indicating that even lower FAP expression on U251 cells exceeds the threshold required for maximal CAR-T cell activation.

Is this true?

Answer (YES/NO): NO